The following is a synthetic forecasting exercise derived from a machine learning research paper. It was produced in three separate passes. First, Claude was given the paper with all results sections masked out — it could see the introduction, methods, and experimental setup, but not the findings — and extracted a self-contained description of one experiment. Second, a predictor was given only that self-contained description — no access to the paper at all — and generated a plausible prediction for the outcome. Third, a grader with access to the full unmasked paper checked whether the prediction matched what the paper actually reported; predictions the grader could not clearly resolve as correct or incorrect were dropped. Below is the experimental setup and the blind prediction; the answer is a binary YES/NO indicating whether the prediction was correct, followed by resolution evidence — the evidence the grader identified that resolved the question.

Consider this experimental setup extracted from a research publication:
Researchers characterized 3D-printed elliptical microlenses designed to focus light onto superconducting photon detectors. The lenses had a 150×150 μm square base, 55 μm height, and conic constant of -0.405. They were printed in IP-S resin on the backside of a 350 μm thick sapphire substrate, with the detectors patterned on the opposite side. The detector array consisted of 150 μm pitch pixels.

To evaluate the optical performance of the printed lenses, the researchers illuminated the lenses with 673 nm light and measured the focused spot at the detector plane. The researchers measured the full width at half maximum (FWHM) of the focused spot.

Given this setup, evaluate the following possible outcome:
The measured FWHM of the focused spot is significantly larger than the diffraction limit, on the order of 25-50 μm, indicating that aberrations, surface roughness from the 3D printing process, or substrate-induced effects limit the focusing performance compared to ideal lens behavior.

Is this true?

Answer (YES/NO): NO